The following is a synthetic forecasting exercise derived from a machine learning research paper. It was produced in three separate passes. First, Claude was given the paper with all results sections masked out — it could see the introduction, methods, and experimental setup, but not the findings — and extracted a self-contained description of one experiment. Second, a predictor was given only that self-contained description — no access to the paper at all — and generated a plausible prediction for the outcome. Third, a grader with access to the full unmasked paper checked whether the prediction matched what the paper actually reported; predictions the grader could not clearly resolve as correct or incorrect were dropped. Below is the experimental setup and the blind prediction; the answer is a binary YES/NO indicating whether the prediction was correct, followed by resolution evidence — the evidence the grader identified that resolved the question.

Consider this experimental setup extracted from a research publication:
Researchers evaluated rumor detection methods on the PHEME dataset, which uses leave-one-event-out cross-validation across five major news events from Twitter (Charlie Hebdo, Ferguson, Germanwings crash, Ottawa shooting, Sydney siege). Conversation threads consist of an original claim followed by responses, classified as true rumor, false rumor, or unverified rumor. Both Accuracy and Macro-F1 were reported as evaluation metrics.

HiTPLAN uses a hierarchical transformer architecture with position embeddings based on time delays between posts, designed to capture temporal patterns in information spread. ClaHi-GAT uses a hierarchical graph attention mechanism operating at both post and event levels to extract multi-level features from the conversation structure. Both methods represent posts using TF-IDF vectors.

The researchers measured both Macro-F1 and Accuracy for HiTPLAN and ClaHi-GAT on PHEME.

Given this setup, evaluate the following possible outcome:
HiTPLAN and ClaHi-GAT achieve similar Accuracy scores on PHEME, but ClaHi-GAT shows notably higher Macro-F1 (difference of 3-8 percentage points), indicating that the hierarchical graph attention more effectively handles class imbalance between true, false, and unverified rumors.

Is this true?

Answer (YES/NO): NO